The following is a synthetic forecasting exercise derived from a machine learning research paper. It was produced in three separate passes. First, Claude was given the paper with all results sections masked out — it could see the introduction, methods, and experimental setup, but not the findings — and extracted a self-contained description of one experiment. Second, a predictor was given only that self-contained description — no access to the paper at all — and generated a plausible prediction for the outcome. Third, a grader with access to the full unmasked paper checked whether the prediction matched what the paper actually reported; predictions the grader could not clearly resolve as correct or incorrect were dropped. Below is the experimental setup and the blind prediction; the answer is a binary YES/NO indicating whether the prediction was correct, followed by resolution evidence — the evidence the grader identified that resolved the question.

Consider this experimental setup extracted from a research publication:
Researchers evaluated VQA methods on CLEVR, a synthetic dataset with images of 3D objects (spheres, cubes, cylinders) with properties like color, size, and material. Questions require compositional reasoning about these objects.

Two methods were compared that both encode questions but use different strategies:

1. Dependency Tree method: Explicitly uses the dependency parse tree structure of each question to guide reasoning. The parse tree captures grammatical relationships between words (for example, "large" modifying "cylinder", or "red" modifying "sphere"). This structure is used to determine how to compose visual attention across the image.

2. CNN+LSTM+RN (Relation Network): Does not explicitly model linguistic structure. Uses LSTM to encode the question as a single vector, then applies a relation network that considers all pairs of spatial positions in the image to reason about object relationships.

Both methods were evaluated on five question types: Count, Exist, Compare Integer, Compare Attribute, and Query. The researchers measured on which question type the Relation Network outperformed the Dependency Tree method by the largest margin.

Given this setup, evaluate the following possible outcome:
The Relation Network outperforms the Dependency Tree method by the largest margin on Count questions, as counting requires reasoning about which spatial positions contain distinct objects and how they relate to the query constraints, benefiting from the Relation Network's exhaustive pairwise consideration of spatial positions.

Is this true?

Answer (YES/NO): NO